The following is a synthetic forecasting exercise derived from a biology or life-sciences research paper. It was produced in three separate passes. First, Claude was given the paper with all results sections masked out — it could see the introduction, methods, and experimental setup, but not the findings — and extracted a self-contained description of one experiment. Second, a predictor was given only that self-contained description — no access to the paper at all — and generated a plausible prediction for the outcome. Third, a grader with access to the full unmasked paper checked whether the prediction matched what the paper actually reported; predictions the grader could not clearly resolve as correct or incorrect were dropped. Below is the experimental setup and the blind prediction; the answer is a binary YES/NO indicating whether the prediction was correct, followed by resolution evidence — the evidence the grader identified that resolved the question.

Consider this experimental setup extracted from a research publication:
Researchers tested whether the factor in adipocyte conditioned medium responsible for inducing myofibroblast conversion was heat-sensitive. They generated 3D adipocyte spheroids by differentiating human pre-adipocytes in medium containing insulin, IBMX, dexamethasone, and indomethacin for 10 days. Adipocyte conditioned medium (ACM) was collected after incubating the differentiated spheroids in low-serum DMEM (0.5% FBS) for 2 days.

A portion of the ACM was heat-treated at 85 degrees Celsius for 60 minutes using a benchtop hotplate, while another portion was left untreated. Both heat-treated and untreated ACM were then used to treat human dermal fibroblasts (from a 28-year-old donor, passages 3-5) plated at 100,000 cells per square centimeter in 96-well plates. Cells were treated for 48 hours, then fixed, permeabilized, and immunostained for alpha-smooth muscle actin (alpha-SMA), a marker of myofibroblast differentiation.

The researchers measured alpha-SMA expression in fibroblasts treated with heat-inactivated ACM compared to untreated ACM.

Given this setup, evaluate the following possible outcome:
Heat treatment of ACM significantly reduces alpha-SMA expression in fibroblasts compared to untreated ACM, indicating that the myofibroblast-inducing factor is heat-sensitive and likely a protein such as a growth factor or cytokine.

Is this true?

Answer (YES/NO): YES